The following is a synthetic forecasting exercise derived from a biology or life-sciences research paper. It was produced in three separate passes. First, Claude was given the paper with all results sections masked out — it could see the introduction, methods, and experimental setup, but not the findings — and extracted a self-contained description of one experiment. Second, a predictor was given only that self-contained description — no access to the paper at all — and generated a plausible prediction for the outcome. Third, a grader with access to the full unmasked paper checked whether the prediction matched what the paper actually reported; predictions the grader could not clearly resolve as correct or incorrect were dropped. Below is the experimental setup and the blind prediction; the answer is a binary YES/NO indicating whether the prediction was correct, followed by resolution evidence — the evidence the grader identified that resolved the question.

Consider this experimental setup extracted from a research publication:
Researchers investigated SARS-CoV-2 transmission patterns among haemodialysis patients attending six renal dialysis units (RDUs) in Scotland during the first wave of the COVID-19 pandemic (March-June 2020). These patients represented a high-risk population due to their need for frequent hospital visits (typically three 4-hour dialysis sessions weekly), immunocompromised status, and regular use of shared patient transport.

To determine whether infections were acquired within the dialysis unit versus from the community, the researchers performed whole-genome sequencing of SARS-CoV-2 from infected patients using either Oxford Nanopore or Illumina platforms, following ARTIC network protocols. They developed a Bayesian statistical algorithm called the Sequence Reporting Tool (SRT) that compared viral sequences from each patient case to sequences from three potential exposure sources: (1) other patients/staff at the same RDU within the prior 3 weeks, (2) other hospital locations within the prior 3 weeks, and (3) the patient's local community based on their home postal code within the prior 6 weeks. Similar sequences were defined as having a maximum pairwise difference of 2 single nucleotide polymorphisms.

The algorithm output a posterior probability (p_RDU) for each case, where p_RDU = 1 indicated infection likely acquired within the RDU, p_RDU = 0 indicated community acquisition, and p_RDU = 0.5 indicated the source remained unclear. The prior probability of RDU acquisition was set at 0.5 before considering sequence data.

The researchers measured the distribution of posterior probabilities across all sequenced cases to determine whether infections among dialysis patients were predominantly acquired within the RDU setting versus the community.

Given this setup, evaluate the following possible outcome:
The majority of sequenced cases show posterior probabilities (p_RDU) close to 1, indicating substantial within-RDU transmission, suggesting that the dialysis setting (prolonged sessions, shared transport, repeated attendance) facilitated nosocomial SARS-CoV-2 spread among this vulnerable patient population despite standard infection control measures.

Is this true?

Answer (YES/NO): NO